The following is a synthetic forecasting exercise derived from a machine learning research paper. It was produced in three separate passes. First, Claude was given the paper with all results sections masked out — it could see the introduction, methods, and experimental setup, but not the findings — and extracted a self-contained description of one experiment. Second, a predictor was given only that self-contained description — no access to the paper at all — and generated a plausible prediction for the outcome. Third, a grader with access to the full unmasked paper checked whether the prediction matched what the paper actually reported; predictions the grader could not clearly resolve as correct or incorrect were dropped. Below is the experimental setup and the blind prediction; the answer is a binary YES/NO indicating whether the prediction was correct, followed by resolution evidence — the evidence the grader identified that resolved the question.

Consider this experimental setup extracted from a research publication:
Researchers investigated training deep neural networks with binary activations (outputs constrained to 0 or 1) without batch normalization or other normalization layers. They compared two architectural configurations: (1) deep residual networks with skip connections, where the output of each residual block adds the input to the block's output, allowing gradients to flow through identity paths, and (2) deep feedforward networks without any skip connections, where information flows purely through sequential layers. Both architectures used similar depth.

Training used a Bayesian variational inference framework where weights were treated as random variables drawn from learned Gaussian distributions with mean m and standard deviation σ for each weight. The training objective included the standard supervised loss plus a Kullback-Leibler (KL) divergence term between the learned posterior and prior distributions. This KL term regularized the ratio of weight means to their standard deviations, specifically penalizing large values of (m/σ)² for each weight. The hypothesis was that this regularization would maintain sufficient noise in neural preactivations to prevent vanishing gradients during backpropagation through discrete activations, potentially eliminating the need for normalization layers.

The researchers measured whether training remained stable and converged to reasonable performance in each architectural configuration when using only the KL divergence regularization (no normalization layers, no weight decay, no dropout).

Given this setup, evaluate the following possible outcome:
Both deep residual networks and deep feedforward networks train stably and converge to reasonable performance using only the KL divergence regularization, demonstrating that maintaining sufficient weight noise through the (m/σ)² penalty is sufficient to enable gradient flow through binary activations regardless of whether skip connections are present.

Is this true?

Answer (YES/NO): NO